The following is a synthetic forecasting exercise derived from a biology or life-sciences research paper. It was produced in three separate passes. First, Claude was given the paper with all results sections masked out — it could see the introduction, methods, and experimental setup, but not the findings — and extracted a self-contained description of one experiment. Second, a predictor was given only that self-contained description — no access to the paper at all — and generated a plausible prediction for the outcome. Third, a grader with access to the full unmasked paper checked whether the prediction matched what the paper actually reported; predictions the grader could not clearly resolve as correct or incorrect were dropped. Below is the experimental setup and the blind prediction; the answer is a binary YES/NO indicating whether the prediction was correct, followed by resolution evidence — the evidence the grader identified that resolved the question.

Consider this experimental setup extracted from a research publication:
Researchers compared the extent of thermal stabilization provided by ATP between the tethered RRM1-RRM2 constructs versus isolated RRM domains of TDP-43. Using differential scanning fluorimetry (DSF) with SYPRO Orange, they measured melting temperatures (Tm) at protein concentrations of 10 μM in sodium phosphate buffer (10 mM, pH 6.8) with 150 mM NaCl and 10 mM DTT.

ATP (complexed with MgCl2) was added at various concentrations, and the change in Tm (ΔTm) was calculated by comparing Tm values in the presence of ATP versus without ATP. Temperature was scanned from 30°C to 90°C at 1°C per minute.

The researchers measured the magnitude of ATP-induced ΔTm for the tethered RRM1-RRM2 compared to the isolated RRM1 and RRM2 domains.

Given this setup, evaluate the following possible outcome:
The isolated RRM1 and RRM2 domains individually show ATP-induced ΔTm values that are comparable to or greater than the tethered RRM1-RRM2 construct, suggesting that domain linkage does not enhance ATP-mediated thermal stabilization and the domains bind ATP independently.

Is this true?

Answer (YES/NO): NO